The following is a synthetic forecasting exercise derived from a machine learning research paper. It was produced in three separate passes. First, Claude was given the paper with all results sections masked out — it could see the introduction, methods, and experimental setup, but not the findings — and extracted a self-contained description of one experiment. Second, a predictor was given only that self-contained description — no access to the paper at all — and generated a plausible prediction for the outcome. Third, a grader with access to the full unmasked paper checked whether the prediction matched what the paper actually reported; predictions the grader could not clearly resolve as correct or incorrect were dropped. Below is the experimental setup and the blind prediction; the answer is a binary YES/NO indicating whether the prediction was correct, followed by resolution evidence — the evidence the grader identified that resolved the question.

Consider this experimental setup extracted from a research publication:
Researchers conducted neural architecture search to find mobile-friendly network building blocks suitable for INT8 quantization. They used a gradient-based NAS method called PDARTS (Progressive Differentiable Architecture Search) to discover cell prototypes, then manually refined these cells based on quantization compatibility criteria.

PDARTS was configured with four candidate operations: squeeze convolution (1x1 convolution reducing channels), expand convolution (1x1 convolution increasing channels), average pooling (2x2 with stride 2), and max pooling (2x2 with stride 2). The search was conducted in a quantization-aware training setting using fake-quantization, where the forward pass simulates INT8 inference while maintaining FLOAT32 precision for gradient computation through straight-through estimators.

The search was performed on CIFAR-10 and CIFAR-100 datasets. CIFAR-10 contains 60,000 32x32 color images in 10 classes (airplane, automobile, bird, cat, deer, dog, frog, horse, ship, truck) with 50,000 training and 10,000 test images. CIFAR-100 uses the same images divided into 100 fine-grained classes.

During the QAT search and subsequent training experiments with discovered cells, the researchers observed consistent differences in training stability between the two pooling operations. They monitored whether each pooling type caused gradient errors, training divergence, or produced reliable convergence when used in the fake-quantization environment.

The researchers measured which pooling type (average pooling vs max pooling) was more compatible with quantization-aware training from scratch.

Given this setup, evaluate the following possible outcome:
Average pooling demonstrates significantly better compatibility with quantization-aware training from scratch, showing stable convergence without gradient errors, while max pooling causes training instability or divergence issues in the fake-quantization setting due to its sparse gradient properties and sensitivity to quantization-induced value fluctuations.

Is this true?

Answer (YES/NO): NO